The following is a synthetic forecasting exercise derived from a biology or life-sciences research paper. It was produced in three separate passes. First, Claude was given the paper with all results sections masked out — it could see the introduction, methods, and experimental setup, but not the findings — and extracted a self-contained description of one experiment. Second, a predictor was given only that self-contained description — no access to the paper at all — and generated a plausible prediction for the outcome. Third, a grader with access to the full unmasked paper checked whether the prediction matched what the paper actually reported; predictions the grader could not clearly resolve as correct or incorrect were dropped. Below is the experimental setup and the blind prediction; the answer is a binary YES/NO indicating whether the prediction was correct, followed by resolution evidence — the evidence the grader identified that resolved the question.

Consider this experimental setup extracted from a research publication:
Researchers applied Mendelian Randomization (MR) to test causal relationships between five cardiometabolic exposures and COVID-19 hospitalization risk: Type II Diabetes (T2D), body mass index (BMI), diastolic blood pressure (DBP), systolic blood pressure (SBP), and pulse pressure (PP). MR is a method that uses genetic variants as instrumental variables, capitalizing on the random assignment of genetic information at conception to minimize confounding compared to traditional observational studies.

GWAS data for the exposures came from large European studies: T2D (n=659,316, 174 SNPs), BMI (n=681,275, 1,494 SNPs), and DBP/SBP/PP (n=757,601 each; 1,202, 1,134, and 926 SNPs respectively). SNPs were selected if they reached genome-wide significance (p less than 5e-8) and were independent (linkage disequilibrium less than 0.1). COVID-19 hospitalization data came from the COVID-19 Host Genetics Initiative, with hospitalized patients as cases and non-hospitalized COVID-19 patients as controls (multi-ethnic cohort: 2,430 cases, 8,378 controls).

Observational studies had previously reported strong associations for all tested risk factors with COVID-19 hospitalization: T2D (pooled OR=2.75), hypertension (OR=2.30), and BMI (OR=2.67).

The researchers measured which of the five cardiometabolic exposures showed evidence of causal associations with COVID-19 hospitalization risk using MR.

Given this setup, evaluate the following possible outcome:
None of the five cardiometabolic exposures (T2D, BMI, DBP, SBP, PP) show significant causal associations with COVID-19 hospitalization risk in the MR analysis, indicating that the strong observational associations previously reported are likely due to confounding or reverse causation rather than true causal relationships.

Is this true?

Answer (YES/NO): NO